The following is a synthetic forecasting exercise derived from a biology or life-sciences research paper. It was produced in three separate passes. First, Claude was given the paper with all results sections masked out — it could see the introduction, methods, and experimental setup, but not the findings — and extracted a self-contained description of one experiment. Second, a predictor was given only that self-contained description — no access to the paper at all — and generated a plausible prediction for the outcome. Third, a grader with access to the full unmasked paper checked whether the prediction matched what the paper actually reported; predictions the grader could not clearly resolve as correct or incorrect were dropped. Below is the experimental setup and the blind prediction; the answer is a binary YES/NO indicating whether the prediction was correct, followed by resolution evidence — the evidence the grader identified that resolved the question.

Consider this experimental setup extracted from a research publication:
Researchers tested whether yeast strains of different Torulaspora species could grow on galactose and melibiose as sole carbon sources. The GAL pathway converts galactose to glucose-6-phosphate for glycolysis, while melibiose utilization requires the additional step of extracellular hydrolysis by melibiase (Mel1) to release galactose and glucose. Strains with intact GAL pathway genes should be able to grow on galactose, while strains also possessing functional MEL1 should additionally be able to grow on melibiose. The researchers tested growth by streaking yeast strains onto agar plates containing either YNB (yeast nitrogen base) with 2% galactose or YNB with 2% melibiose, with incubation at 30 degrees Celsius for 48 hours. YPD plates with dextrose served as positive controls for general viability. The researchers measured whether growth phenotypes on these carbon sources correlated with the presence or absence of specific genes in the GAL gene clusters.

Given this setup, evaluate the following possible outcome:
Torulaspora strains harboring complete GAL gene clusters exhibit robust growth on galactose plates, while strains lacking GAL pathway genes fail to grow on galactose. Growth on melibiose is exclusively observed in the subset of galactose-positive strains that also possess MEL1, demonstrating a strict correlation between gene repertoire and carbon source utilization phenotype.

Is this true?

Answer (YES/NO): NO